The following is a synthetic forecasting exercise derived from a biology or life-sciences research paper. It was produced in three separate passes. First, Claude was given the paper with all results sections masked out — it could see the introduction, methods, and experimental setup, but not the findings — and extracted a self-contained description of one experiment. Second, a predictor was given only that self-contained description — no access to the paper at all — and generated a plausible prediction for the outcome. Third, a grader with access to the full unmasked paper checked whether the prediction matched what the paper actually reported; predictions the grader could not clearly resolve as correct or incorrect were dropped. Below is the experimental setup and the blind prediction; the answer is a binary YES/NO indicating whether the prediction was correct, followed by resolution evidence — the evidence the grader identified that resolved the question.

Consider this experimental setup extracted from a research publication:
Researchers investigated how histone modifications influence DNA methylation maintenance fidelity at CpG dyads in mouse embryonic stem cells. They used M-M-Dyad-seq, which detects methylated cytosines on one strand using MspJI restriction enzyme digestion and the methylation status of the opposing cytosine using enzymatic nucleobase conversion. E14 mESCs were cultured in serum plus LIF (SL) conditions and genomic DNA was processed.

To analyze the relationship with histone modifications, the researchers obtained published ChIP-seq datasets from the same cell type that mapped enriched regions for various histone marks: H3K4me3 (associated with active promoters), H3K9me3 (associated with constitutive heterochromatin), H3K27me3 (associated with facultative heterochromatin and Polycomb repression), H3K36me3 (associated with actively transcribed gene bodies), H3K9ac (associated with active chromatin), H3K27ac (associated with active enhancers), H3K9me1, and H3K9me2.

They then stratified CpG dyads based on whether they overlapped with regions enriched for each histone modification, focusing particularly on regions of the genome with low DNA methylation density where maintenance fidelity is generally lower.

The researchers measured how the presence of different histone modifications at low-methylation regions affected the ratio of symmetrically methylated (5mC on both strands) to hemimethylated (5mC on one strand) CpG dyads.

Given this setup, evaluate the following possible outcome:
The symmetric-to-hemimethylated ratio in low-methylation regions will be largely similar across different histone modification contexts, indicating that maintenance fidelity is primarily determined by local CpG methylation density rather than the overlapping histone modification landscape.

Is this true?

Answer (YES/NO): NO